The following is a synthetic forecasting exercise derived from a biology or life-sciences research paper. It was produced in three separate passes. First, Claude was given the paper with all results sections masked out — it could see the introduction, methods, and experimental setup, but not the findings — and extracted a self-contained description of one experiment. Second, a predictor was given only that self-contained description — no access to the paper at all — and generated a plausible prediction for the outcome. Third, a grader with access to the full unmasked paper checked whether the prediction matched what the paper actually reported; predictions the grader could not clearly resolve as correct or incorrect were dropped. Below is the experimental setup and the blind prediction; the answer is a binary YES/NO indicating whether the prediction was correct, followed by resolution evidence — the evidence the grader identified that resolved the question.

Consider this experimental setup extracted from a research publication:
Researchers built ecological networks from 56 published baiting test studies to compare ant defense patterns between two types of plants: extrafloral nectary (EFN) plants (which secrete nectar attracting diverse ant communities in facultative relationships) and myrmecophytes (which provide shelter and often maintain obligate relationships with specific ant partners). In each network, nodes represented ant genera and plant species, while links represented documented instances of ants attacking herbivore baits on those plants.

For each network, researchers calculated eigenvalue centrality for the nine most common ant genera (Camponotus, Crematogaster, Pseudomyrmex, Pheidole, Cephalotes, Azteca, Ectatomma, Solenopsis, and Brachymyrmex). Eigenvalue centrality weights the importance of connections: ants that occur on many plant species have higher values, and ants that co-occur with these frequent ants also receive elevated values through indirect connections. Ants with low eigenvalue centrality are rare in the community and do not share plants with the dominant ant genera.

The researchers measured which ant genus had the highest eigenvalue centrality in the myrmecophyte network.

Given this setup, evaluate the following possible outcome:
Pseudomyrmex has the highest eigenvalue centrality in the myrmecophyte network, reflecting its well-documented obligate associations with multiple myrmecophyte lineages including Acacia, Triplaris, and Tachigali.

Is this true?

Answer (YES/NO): NO